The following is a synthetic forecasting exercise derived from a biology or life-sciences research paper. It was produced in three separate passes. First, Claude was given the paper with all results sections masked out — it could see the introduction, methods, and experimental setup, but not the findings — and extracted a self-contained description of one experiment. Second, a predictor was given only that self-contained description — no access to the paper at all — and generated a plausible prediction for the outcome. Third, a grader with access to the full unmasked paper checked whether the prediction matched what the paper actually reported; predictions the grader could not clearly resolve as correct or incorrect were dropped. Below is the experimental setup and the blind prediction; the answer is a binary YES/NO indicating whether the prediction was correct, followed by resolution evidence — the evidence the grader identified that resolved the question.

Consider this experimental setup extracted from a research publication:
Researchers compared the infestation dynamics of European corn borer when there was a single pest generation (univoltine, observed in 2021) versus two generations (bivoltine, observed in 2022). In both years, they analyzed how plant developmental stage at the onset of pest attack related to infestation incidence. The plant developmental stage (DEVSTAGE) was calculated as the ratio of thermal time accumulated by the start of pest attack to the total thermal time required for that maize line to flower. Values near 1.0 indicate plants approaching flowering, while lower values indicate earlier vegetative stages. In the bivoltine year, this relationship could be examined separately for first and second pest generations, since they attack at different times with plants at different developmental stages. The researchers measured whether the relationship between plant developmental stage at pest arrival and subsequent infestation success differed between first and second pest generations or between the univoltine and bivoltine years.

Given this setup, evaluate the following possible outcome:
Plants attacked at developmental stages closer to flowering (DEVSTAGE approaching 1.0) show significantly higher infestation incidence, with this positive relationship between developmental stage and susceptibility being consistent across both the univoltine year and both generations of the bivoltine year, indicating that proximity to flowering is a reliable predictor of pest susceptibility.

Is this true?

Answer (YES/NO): NO